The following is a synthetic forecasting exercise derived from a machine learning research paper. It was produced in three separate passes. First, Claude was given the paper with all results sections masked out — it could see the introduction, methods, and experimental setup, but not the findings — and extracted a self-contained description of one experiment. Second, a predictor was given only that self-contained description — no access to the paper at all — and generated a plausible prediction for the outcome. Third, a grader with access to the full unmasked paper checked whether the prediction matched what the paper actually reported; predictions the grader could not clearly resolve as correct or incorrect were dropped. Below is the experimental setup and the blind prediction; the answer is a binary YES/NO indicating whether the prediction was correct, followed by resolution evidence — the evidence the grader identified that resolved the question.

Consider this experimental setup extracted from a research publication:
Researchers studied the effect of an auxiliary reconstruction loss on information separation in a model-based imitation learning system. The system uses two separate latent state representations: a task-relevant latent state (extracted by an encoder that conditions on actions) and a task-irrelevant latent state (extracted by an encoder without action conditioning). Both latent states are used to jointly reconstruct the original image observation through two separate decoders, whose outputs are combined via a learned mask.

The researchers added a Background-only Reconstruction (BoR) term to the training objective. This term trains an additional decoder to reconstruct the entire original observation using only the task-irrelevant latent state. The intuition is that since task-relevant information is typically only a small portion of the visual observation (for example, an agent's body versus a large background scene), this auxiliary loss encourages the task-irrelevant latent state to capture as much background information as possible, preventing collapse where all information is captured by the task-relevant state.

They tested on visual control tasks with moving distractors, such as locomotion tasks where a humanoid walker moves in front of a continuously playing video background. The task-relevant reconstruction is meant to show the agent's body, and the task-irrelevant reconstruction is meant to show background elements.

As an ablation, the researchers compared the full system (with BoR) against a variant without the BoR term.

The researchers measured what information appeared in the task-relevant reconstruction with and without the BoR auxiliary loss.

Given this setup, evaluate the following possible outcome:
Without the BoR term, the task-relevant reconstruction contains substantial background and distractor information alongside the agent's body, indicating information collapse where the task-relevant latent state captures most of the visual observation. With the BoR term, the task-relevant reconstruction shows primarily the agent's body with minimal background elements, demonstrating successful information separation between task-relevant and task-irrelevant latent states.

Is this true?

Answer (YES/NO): NO